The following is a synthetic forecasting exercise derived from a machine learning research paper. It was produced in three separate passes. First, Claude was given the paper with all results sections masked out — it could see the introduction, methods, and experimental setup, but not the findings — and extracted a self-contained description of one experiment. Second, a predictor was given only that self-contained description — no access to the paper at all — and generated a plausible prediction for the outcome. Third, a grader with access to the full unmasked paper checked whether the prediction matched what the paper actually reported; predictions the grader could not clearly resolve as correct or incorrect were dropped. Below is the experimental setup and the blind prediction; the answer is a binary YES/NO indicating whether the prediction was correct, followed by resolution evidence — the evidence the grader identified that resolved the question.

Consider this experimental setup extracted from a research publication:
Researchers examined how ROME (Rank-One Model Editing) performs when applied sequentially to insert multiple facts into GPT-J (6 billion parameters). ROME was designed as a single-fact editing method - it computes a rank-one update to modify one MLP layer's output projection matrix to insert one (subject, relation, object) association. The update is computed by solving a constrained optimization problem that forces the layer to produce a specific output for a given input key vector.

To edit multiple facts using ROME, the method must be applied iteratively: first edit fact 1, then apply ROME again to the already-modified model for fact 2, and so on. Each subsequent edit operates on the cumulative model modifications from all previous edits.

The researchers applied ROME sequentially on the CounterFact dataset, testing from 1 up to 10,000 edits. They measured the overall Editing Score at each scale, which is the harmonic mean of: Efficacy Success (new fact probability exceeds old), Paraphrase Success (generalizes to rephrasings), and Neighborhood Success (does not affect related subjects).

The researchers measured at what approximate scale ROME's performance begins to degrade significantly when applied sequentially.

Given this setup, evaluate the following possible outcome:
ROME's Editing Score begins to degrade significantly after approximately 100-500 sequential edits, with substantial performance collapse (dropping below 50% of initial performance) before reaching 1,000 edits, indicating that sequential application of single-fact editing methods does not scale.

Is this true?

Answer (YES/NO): NO